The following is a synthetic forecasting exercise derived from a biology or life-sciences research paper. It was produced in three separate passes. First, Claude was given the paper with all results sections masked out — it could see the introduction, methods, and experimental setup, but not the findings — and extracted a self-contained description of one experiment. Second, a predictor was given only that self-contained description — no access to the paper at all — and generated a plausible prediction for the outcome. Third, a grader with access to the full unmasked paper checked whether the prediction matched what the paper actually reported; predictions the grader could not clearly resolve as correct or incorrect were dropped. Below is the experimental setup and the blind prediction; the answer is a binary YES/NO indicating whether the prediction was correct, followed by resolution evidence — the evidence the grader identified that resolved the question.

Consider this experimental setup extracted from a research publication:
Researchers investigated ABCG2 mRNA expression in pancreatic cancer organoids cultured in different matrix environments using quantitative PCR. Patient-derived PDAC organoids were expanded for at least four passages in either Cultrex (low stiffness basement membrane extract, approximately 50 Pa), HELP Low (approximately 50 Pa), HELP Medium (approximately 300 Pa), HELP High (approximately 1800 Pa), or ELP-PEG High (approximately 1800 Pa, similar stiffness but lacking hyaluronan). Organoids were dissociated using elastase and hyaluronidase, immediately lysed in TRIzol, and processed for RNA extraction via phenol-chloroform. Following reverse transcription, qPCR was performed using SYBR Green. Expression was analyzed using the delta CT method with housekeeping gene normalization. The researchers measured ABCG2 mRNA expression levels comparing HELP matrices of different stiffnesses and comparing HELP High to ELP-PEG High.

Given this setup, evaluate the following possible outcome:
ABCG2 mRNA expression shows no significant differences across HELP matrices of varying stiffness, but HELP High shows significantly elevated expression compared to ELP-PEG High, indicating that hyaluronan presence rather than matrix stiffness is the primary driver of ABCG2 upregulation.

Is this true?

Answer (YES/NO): NO